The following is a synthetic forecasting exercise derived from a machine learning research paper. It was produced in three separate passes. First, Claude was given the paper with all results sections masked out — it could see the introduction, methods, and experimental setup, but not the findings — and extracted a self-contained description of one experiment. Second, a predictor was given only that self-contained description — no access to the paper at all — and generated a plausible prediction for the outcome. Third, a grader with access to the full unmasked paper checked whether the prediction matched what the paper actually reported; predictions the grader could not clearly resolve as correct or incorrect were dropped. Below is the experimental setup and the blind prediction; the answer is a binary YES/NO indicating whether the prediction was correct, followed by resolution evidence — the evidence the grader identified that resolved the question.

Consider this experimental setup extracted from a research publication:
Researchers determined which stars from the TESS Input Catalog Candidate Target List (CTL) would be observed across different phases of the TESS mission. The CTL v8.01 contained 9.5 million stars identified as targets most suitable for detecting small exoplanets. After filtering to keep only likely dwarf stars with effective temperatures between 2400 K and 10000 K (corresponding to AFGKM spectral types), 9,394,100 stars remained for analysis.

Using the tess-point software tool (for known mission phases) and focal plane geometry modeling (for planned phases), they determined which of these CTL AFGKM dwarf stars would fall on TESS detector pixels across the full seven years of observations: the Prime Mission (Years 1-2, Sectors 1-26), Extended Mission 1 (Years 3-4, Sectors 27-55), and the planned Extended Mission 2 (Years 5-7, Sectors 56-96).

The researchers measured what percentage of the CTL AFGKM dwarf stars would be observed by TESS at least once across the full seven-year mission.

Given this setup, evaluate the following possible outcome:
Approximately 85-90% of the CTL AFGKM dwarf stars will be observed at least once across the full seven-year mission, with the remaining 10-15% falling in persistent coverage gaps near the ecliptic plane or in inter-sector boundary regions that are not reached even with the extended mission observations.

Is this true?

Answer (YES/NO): NO